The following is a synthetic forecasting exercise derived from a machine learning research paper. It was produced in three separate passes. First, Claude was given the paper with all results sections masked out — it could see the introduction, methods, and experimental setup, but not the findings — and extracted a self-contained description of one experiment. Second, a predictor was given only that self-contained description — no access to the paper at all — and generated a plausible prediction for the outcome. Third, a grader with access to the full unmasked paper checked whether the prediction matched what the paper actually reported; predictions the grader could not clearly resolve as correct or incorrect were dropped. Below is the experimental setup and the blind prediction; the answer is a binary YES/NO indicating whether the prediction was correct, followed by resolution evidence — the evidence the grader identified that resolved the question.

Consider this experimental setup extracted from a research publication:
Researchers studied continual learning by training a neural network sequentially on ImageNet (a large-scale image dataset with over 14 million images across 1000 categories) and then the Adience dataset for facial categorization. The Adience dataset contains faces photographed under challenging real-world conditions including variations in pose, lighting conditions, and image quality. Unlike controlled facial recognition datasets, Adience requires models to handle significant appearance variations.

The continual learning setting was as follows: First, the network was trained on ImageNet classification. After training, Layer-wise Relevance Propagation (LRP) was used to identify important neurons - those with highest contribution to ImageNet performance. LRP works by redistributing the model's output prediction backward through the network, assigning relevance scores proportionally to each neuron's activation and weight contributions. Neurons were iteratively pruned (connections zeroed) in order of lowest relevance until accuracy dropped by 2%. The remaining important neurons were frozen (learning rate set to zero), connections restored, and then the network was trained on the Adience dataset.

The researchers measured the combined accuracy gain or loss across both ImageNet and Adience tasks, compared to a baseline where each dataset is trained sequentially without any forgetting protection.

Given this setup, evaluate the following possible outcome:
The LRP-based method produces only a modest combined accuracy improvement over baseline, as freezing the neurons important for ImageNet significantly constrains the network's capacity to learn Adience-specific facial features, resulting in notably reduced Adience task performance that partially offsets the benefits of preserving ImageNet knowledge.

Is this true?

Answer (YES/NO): YES